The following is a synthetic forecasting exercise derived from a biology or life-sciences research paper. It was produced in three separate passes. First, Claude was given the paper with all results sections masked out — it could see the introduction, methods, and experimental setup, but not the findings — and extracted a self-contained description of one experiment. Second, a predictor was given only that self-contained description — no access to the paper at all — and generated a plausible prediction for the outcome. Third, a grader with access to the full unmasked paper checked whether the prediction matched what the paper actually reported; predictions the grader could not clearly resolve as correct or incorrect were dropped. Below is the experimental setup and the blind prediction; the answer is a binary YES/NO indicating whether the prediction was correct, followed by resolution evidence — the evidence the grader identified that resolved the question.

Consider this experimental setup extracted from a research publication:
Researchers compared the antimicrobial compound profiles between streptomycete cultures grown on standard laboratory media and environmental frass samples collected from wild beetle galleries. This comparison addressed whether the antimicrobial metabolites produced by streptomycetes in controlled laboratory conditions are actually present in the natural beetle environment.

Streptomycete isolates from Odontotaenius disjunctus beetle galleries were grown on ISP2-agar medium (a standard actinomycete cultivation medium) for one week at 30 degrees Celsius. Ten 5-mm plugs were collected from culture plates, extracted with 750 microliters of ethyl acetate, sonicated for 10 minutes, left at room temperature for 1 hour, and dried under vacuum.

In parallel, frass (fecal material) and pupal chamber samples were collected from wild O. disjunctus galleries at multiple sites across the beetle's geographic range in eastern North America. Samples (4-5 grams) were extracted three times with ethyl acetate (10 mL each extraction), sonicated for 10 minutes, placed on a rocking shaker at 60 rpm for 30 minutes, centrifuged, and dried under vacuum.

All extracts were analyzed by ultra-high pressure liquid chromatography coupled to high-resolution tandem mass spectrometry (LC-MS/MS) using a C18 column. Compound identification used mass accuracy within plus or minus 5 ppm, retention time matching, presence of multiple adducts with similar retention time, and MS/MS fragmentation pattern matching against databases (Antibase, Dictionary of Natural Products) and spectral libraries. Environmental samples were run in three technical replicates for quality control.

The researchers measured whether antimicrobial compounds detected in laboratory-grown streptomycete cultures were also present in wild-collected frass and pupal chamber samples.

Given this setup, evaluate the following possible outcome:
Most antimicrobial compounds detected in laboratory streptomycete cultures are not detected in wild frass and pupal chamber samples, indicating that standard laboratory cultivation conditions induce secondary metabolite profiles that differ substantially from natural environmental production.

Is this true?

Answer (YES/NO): NO